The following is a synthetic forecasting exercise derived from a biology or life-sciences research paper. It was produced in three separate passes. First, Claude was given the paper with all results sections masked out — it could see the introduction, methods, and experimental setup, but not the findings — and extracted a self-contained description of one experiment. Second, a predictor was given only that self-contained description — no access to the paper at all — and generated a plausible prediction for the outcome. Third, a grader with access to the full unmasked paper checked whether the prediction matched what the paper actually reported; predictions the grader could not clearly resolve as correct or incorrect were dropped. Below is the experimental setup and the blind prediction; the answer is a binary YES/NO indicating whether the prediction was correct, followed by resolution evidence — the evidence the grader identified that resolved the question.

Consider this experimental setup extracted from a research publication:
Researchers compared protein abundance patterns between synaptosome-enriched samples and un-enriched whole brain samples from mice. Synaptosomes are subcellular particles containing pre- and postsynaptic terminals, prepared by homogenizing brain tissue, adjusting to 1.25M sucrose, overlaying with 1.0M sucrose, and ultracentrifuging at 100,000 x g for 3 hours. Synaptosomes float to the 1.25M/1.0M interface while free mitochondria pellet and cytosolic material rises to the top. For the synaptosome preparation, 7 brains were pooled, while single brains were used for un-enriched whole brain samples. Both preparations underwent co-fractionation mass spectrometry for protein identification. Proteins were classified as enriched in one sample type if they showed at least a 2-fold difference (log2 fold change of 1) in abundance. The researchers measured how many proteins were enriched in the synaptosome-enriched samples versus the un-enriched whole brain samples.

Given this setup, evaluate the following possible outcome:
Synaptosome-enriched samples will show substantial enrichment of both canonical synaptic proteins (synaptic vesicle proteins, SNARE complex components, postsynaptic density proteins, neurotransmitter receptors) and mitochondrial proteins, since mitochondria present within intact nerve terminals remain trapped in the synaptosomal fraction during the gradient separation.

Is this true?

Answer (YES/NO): YES